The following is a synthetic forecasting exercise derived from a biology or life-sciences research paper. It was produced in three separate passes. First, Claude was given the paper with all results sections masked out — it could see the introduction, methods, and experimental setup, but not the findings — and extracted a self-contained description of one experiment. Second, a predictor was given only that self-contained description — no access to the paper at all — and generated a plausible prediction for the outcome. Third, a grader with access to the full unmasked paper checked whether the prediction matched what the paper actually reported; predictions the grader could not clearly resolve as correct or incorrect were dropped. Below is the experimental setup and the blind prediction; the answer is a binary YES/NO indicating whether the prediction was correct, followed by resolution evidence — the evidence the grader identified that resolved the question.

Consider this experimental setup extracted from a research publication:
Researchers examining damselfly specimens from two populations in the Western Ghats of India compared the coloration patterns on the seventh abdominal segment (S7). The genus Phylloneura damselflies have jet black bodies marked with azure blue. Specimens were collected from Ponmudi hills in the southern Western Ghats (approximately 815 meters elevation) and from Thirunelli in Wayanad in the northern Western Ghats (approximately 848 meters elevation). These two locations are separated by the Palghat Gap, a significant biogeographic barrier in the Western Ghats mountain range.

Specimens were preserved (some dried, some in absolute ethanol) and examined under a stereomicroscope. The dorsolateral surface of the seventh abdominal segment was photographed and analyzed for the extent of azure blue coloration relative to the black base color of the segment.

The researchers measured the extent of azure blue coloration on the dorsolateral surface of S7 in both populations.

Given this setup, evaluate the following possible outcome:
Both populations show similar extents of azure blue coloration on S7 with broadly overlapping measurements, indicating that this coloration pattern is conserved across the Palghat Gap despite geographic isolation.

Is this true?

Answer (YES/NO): NO